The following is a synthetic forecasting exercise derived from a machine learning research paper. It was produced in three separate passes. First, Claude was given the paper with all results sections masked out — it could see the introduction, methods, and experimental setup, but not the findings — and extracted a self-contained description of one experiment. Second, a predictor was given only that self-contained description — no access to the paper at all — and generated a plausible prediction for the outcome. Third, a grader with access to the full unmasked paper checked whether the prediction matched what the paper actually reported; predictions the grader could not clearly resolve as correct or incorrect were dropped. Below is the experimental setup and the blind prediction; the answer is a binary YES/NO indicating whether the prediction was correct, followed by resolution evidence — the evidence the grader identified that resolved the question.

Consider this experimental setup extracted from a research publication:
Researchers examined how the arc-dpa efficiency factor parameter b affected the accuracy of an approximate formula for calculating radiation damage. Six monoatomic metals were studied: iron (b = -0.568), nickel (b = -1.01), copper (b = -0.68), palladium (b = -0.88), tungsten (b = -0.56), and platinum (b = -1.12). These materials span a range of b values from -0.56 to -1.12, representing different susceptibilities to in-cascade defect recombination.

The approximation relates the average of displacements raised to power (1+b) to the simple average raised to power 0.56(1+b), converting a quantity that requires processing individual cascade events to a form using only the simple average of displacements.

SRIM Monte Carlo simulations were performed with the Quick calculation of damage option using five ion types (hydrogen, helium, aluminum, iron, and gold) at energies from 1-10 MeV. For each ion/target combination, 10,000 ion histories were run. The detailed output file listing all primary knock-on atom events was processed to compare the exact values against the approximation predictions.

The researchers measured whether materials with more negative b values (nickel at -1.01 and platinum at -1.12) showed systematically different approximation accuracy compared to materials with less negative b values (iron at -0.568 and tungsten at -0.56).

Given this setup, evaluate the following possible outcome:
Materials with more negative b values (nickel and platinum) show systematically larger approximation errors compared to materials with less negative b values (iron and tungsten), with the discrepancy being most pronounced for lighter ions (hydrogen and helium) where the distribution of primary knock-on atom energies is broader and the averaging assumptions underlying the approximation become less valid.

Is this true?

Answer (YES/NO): NO